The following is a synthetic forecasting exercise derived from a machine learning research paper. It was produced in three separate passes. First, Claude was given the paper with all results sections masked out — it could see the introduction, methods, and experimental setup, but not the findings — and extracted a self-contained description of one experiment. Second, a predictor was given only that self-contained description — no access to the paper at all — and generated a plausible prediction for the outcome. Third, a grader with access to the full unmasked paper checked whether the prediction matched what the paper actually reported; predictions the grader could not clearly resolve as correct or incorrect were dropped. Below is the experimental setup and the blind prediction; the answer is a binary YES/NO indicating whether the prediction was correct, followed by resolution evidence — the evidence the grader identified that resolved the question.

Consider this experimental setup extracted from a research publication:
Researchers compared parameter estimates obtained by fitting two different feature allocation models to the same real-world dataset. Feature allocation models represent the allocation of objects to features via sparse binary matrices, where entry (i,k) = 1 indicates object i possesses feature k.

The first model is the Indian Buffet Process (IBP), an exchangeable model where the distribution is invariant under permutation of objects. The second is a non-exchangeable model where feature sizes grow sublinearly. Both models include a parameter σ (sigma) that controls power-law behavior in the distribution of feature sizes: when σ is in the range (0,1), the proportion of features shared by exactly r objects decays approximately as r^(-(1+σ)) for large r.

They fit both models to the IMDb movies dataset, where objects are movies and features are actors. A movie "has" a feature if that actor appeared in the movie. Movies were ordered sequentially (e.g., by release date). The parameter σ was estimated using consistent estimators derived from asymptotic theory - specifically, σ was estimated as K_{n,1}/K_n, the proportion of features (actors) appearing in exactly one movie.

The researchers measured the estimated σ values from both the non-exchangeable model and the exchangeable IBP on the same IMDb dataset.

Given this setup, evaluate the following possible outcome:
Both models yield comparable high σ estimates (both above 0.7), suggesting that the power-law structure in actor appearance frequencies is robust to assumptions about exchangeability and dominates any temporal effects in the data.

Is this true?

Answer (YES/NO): NO